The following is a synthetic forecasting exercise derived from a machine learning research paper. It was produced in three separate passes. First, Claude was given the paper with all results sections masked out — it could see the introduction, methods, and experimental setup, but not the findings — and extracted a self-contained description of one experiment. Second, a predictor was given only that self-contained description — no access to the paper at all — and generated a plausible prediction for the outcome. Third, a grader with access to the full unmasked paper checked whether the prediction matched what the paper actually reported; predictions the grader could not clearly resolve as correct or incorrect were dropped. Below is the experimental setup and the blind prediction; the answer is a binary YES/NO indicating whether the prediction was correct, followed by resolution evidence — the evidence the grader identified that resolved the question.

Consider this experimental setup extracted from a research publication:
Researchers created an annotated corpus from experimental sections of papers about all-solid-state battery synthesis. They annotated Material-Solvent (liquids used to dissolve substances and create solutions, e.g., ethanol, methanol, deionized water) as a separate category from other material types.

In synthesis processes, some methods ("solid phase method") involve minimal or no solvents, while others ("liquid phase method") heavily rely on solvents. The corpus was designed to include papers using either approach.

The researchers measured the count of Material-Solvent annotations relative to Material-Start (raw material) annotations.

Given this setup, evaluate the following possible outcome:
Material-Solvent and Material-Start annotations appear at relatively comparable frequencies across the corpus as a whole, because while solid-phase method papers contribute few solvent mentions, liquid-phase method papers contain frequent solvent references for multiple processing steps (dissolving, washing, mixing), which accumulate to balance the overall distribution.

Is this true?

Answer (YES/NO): NO